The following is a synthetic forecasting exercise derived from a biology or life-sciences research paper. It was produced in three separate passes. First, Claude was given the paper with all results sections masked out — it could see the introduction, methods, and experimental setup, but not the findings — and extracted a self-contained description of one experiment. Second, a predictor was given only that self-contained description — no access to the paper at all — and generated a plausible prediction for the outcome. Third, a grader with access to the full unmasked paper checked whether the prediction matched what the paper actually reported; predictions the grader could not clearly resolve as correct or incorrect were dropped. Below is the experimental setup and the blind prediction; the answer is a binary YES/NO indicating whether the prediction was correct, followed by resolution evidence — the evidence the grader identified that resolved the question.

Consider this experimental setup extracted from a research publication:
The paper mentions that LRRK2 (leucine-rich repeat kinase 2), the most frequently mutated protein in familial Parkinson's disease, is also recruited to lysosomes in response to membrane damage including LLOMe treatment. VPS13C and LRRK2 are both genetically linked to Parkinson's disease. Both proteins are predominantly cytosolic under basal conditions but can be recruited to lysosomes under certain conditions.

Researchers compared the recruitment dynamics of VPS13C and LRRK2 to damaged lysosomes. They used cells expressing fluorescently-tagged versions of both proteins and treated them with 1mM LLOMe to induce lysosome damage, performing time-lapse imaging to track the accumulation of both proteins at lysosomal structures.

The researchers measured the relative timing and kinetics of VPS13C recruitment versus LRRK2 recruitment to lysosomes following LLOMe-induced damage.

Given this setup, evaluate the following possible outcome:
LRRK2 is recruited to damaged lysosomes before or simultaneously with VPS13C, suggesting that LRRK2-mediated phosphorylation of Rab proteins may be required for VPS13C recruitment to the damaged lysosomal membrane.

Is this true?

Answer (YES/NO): NO